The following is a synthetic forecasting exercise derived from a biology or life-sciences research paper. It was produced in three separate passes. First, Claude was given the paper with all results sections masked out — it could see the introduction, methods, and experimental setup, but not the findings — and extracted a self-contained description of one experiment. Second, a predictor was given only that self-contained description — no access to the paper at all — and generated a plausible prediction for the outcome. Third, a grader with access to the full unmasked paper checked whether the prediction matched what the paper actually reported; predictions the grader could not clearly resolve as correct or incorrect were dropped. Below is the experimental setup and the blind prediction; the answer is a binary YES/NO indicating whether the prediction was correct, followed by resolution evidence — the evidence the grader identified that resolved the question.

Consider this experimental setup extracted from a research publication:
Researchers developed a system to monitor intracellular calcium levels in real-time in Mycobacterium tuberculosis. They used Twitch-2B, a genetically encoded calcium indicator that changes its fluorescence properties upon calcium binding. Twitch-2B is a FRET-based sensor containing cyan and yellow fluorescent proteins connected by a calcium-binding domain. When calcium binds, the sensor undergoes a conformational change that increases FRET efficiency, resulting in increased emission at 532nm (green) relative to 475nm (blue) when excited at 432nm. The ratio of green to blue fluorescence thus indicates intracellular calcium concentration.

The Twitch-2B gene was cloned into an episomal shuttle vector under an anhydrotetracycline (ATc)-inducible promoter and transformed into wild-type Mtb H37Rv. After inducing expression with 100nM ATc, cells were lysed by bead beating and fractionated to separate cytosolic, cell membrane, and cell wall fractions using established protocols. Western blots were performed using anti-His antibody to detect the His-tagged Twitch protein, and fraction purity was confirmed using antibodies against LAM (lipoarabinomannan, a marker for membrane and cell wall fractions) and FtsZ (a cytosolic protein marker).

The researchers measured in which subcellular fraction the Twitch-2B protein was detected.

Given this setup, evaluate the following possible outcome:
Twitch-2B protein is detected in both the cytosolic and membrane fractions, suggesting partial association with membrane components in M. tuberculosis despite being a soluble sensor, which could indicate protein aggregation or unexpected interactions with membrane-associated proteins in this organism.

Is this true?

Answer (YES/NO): NO